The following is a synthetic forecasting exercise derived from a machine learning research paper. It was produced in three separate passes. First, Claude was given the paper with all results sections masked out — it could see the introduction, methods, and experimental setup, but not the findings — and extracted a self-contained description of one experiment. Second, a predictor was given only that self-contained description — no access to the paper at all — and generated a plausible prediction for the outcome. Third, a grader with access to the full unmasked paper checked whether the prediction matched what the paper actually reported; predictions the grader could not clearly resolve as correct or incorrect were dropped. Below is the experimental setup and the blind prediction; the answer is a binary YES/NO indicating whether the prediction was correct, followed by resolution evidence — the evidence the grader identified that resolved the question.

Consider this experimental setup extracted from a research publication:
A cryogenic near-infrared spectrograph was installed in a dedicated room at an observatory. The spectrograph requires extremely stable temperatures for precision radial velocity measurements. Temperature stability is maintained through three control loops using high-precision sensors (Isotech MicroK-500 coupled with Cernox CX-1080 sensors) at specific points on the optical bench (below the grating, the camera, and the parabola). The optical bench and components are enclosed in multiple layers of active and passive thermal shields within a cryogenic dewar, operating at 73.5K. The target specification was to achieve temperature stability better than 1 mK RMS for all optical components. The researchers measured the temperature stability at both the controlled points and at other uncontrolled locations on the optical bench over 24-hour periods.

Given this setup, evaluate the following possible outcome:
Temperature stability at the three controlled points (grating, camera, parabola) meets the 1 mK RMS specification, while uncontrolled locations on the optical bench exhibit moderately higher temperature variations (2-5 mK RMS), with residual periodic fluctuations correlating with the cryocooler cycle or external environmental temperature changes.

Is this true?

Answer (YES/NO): NO